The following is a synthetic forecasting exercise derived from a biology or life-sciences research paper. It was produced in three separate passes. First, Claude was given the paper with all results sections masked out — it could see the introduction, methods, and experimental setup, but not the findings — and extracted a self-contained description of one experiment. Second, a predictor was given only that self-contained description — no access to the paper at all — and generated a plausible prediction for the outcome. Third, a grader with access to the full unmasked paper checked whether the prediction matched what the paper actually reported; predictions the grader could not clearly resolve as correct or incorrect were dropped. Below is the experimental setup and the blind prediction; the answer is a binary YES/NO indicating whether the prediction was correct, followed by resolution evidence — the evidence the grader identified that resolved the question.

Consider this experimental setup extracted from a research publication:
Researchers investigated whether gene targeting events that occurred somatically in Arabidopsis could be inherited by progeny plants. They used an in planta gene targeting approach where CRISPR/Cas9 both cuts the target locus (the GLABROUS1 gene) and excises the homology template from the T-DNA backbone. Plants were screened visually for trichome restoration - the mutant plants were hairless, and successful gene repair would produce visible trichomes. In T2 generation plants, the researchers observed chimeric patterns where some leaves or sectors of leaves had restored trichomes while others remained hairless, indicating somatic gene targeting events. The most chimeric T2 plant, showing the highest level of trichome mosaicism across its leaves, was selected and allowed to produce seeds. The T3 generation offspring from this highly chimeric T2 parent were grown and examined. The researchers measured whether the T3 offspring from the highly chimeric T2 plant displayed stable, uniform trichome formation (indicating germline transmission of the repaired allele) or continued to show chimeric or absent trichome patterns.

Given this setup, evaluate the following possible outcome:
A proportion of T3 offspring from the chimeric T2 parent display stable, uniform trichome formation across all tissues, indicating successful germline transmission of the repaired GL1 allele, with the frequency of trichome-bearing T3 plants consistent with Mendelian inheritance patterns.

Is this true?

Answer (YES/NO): YES